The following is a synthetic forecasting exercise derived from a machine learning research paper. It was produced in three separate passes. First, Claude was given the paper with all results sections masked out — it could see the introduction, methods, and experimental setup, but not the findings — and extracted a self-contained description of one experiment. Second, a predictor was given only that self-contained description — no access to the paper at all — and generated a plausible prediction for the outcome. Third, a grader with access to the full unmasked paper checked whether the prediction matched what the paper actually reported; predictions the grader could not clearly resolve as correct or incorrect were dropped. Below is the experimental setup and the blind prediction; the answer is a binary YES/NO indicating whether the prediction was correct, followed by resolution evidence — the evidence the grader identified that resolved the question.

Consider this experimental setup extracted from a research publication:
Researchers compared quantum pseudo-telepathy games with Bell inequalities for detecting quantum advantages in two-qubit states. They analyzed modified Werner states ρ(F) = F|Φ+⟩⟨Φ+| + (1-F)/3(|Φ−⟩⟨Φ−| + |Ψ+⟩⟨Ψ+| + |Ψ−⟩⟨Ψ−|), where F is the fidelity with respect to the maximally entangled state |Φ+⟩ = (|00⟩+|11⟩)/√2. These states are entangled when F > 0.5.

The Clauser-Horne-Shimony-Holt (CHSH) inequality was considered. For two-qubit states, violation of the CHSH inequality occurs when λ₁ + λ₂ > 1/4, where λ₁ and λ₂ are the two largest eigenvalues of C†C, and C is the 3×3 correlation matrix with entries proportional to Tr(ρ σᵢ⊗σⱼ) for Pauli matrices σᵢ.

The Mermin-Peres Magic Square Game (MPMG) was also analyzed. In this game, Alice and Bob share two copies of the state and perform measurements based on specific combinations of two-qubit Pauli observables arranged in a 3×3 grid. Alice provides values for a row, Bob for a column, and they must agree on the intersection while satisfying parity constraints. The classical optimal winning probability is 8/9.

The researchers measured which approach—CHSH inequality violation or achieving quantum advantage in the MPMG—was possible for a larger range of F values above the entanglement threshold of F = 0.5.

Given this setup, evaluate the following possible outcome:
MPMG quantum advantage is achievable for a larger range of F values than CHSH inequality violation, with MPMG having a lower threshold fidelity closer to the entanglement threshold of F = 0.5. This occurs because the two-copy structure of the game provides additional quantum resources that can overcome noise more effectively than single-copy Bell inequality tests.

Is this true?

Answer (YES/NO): NO